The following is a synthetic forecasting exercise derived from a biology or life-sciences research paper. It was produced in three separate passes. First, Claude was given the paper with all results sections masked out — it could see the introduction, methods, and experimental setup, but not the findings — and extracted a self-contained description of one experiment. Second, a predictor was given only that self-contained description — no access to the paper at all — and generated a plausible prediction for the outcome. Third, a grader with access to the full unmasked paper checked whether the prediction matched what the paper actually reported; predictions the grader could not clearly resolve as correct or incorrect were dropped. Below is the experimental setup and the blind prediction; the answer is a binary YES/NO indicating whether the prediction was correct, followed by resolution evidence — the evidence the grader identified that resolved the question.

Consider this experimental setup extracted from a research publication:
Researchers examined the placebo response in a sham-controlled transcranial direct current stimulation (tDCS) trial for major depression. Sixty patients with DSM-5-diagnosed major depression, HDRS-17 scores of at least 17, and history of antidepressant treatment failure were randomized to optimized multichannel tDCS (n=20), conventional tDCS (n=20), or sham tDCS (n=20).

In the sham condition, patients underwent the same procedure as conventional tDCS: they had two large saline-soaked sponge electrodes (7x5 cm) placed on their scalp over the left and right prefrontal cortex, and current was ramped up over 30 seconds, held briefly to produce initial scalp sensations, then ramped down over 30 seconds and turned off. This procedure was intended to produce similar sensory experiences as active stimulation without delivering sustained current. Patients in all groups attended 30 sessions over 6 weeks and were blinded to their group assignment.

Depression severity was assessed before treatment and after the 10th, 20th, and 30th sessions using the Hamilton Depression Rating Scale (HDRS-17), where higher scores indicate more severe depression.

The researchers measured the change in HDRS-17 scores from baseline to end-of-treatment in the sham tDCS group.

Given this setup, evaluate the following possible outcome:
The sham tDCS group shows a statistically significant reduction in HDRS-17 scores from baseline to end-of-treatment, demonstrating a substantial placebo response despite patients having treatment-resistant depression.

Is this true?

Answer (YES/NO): NO